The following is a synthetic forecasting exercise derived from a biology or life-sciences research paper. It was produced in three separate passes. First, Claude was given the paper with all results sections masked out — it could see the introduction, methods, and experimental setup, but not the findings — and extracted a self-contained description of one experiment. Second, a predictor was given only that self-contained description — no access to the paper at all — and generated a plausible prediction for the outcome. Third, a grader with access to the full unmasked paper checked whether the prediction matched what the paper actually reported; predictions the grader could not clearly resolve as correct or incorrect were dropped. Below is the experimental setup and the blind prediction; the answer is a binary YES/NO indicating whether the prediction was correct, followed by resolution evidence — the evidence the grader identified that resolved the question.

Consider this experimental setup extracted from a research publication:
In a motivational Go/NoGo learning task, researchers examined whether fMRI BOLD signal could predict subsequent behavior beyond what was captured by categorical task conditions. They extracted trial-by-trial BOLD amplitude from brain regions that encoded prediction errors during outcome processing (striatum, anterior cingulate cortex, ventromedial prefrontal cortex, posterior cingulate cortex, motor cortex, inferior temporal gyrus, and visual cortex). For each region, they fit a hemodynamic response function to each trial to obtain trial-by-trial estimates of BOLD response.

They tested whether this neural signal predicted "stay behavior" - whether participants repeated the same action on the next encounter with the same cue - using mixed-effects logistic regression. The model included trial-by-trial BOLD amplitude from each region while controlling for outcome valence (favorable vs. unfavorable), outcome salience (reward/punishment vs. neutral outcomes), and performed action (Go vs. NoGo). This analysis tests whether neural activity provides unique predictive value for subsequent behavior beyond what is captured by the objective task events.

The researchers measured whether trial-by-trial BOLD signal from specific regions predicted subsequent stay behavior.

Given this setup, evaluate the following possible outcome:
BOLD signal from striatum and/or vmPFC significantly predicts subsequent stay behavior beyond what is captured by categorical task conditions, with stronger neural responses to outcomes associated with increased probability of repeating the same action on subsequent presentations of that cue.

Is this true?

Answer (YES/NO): NO